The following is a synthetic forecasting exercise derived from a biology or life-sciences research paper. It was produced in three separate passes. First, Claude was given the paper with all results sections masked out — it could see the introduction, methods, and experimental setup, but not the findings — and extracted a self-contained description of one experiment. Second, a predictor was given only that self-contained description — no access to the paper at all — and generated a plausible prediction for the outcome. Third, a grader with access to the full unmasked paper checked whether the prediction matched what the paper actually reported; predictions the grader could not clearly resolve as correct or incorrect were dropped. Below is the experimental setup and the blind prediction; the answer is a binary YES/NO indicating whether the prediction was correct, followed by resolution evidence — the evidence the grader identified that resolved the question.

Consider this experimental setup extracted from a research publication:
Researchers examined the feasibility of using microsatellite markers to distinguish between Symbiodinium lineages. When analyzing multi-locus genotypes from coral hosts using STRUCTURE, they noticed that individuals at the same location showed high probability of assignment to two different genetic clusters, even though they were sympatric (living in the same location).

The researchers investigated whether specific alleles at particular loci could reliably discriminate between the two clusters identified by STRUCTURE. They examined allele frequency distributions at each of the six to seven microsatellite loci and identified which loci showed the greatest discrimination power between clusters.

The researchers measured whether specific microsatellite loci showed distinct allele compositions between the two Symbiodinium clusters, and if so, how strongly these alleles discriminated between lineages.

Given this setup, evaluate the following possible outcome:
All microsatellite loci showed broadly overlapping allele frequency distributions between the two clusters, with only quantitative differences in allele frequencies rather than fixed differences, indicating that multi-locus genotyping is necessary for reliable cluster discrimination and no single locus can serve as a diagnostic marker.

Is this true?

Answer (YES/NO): NO